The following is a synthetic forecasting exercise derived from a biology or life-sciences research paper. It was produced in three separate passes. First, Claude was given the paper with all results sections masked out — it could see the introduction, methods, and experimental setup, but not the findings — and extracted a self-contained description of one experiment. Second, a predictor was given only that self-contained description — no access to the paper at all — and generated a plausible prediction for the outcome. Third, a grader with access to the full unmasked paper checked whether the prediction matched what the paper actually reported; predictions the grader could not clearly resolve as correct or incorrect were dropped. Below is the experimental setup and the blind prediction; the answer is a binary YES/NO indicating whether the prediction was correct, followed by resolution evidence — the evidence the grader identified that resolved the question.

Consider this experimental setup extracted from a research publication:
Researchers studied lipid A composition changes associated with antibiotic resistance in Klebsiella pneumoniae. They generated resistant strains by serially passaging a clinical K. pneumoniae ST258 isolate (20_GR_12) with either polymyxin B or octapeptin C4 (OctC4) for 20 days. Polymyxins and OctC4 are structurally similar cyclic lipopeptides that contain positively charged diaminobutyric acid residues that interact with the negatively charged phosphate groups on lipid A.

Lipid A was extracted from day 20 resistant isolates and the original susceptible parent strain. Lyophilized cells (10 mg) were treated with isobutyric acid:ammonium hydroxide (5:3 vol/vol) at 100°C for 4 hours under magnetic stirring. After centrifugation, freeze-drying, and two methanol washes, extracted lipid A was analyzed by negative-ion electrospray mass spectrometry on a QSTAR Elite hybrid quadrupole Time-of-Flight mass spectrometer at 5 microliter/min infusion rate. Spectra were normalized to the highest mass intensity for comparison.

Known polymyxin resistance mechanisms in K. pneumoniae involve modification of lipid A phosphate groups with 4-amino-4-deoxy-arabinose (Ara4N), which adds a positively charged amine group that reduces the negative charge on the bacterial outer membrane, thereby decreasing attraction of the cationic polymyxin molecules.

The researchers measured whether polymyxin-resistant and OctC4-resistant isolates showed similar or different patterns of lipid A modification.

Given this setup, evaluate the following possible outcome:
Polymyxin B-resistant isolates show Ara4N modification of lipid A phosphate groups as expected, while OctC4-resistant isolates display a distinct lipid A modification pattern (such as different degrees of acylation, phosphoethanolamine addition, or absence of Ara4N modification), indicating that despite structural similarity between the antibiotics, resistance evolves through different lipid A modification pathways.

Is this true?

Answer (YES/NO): YES